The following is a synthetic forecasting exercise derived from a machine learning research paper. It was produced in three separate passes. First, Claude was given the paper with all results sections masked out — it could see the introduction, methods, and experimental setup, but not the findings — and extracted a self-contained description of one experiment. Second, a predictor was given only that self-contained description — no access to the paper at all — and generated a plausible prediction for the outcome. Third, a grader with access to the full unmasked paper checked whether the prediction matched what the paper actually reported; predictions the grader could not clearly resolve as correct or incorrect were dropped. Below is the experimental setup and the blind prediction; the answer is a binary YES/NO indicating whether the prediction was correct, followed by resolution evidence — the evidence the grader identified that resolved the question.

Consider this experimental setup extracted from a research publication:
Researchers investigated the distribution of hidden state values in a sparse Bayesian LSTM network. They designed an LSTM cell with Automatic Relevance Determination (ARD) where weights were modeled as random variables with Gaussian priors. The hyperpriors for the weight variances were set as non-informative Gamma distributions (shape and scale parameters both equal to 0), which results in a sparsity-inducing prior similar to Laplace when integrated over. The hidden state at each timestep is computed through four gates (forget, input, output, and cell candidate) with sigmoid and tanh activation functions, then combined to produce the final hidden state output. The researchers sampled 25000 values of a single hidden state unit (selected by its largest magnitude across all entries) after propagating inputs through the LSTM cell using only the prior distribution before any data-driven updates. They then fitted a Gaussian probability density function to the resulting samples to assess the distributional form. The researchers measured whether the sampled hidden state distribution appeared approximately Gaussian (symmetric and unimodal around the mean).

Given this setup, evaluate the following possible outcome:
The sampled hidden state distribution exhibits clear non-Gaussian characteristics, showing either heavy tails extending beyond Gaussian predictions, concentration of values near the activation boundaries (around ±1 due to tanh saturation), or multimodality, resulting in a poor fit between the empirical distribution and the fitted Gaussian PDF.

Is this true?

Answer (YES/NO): NO